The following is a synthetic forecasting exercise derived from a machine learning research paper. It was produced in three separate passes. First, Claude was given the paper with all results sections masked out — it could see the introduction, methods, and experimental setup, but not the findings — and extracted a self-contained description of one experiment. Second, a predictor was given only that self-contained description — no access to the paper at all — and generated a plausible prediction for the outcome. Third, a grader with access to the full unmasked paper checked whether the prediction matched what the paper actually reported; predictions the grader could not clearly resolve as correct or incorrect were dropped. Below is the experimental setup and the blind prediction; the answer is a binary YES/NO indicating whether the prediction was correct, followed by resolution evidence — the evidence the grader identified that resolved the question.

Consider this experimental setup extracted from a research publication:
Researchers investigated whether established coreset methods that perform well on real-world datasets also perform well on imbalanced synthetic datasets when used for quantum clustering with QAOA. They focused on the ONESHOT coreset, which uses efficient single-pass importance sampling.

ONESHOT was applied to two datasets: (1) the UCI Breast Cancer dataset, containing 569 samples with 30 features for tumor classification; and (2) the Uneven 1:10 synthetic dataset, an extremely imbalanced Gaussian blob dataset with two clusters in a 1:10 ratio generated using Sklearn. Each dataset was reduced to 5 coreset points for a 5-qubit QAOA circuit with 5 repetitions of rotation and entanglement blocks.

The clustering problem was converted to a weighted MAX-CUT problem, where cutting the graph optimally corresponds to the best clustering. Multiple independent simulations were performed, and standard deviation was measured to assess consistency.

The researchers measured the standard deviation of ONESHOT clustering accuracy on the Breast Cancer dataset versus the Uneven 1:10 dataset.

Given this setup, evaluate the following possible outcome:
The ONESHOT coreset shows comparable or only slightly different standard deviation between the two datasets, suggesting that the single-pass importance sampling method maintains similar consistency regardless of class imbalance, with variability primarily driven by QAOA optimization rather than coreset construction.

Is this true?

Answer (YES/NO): NO